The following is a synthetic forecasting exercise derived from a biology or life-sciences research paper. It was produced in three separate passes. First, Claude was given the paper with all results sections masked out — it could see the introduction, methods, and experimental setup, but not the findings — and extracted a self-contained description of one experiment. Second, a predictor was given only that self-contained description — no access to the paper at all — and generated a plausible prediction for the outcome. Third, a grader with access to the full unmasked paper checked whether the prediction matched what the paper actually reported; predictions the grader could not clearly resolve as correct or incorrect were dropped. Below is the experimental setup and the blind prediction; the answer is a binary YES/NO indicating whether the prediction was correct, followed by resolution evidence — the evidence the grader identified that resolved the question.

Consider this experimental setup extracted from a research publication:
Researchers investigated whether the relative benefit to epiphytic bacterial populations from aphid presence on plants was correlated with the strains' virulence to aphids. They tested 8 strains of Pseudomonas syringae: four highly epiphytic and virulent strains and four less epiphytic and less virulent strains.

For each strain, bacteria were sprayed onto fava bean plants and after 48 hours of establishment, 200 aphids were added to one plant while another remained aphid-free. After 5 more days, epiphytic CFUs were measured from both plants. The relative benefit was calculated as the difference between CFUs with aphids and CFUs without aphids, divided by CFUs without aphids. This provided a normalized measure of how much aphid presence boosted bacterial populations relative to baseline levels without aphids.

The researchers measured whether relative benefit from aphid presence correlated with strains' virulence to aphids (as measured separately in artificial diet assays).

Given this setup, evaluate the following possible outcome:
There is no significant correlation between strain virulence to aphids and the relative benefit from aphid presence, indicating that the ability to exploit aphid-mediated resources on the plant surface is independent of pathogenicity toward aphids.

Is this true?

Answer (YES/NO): YES